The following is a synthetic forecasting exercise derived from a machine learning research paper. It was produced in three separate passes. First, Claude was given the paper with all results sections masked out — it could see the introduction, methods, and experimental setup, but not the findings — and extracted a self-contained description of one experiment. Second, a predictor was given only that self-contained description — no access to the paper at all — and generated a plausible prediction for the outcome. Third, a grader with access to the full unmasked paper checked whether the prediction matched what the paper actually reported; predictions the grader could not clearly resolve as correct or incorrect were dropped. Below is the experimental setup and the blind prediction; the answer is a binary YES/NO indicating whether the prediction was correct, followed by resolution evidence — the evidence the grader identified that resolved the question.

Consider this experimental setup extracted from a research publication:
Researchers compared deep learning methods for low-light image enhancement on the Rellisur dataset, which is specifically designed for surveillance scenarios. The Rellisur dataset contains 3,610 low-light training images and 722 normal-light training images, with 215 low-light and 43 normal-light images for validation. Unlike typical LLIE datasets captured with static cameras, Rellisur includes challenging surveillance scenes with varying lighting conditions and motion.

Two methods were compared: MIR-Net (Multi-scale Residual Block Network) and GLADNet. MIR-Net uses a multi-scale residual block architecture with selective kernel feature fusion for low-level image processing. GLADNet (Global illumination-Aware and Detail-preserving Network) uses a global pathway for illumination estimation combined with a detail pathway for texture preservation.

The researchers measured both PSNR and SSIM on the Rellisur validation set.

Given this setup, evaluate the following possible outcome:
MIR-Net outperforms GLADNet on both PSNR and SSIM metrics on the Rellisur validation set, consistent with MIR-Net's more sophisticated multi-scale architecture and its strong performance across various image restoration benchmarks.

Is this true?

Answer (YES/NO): YES